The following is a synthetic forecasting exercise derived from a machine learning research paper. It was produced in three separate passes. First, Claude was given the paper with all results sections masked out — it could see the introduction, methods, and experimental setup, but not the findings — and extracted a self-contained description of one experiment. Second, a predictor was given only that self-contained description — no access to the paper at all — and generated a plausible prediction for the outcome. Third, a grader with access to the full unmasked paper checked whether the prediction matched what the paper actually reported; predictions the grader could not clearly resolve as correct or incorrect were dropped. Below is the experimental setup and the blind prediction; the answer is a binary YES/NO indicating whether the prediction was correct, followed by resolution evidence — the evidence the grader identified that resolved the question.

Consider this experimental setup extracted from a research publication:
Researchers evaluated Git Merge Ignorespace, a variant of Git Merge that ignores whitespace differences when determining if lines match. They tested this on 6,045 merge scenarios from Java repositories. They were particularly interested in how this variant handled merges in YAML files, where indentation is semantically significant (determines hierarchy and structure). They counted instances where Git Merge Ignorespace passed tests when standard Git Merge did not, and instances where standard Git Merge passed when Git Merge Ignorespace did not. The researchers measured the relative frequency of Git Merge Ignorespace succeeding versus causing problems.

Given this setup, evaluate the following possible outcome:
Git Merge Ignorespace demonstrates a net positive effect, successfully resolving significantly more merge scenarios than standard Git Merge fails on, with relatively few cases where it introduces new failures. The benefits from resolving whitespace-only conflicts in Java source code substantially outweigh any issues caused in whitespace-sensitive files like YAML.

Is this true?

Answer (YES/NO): NO